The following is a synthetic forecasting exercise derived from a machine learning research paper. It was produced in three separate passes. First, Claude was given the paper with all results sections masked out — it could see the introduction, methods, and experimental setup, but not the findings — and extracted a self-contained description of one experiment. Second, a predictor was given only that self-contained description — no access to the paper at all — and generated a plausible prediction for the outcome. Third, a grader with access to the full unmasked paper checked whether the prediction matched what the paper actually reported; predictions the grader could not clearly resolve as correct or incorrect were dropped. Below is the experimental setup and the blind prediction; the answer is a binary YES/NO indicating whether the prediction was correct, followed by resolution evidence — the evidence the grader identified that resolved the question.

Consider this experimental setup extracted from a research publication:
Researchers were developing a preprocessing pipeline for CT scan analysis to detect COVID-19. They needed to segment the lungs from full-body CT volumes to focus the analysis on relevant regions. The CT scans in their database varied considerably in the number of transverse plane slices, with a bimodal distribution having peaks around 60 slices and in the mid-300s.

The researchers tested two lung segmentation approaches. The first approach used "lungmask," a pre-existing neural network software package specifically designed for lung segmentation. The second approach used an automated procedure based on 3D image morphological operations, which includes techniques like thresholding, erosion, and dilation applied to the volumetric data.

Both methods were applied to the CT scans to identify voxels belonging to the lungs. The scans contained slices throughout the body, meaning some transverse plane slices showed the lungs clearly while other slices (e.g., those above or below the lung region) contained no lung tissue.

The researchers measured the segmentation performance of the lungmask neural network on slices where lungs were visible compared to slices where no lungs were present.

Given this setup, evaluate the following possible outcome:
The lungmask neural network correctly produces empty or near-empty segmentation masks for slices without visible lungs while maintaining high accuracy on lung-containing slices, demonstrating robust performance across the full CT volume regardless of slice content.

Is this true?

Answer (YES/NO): NO